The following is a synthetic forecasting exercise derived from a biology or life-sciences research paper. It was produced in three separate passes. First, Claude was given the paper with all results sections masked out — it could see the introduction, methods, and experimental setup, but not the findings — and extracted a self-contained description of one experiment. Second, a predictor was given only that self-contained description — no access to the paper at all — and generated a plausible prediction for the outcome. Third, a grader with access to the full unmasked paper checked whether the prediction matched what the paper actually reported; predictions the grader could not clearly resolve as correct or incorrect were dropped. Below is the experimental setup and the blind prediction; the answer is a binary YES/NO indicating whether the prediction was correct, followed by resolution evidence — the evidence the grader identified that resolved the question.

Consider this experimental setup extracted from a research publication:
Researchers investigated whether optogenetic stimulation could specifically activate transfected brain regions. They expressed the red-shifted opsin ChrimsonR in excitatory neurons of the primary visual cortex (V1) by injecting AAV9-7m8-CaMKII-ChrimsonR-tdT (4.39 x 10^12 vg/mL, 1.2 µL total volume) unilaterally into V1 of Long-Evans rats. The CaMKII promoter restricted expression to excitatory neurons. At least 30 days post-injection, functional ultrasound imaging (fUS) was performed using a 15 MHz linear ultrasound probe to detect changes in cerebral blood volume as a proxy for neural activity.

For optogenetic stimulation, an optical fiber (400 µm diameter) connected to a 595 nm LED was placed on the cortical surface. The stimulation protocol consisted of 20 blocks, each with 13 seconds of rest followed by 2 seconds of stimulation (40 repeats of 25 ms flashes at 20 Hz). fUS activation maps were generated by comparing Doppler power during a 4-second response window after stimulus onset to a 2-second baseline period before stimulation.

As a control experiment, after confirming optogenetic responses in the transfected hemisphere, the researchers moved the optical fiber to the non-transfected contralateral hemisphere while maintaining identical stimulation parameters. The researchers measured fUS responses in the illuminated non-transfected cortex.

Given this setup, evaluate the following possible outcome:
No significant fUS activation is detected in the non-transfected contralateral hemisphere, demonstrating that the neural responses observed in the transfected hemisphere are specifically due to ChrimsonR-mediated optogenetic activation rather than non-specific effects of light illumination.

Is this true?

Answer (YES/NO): YES